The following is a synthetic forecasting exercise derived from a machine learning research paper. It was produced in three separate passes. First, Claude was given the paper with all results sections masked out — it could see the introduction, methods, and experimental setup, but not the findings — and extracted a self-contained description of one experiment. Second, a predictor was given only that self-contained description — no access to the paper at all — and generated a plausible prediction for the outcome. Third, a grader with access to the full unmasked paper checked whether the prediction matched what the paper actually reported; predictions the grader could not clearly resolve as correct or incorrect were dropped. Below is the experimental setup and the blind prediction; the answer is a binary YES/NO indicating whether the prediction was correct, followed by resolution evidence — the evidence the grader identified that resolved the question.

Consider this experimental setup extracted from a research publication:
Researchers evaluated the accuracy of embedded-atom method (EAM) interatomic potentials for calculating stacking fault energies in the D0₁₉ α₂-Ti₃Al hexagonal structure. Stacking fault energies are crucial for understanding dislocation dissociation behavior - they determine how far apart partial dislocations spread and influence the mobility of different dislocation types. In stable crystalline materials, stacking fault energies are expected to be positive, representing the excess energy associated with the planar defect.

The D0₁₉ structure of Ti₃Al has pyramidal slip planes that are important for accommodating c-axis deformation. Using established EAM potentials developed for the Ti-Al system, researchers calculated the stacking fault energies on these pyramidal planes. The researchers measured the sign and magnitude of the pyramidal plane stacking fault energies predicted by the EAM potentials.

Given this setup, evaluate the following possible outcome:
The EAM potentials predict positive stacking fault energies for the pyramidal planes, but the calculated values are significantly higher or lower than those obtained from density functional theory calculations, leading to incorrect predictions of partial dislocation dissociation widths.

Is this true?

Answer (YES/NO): NO